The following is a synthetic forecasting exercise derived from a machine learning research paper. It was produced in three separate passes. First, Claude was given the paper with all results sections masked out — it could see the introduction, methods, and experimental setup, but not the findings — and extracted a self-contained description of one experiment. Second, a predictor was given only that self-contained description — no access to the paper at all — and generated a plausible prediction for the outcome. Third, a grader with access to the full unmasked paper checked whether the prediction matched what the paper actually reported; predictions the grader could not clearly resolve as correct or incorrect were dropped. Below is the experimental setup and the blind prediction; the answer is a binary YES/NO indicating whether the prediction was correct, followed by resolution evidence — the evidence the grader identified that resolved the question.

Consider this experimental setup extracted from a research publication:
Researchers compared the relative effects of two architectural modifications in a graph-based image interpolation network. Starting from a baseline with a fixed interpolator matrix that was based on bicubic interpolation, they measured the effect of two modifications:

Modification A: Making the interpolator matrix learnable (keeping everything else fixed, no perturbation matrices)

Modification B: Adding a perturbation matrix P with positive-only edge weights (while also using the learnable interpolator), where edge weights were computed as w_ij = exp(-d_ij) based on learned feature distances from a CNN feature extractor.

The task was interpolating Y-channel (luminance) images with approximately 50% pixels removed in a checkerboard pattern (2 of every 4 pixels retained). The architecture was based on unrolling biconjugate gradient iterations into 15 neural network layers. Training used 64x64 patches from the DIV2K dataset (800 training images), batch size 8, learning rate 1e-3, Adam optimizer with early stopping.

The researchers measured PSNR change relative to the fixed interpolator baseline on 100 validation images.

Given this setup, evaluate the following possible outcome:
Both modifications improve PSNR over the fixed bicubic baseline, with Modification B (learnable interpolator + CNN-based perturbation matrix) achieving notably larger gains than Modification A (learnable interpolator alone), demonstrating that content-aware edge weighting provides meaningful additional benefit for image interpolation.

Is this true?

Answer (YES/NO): NO